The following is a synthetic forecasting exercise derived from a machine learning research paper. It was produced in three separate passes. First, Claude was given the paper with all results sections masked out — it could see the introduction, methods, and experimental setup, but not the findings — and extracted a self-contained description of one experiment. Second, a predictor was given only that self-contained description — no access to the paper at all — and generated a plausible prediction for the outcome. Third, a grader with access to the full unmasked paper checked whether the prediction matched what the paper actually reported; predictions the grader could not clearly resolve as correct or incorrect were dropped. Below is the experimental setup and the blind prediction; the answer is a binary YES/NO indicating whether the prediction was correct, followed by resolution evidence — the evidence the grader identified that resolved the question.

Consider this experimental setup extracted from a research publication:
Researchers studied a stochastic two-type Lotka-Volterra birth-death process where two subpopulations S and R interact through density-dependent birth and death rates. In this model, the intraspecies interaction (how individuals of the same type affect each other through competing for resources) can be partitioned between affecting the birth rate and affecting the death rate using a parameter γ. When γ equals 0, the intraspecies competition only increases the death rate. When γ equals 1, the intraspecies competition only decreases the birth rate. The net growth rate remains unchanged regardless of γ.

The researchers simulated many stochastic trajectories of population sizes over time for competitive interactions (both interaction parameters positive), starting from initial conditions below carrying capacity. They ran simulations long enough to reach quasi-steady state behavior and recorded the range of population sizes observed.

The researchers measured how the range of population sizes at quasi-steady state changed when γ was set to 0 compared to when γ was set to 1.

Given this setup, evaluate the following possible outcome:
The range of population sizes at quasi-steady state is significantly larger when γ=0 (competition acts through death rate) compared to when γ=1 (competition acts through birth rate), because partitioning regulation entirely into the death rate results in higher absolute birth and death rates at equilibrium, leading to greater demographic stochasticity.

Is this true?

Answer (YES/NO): YES